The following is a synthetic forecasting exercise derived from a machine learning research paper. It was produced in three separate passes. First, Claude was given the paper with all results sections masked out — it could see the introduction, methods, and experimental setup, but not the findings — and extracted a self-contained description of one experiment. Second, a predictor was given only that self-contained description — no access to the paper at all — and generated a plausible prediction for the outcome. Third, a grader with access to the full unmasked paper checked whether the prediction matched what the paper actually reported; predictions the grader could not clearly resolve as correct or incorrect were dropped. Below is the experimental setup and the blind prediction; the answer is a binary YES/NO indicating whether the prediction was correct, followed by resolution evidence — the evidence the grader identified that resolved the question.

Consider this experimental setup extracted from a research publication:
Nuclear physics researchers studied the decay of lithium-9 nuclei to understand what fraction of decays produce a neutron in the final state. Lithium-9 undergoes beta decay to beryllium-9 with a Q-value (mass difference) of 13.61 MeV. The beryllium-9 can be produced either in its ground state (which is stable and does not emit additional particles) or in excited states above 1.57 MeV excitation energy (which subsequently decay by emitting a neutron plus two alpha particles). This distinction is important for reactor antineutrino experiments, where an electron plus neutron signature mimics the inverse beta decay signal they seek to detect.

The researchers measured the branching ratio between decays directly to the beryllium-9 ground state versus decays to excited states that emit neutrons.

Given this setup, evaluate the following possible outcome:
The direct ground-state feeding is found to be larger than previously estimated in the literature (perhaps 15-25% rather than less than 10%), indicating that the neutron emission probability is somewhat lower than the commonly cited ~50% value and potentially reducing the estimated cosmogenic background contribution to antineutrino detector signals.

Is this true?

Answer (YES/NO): NO